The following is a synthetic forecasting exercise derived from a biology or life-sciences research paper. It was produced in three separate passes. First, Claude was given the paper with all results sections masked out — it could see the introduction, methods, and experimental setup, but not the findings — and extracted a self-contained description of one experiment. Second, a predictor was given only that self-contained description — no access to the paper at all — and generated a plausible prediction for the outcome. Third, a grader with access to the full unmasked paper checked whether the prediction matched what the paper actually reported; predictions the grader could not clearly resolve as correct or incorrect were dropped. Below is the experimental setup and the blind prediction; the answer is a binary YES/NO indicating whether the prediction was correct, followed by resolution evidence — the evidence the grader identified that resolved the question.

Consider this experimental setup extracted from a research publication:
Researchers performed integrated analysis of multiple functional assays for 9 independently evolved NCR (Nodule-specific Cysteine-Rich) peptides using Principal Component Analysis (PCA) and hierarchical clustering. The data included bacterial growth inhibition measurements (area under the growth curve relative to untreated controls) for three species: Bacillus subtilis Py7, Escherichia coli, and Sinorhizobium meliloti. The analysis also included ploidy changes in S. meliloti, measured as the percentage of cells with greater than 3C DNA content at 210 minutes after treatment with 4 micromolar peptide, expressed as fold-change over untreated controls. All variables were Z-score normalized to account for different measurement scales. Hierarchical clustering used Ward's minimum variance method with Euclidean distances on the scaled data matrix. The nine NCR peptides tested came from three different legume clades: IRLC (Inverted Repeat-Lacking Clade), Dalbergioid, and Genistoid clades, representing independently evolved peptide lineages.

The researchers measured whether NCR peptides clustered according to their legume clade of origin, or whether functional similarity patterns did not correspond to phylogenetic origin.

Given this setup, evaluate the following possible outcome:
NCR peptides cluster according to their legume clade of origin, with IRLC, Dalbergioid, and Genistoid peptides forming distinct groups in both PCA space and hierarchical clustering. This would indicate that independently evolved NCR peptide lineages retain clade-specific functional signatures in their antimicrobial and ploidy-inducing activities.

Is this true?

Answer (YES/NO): NO